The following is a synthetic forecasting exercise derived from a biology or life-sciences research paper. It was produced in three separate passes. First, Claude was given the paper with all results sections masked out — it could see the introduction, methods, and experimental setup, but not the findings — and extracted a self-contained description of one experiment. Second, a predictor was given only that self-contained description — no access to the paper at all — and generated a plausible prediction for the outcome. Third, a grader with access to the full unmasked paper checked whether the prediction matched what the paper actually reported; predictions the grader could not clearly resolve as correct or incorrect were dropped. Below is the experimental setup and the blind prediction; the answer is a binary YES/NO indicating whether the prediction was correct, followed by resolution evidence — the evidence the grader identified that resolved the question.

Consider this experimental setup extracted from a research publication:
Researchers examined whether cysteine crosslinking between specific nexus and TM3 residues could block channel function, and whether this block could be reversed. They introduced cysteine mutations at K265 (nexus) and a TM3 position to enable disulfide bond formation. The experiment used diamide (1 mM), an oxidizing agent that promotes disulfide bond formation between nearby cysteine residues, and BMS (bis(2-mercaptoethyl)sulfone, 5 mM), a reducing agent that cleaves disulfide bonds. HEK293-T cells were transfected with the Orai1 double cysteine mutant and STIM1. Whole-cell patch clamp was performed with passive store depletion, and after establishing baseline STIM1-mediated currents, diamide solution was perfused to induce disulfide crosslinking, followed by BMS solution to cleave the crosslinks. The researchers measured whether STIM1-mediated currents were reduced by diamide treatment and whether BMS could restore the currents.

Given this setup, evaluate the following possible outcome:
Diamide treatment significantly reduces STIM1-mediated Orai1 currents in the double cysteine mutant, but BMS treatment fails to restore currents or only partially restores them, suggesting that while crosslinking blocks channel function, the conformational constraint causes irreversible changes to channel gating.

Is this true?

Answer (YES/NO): NO